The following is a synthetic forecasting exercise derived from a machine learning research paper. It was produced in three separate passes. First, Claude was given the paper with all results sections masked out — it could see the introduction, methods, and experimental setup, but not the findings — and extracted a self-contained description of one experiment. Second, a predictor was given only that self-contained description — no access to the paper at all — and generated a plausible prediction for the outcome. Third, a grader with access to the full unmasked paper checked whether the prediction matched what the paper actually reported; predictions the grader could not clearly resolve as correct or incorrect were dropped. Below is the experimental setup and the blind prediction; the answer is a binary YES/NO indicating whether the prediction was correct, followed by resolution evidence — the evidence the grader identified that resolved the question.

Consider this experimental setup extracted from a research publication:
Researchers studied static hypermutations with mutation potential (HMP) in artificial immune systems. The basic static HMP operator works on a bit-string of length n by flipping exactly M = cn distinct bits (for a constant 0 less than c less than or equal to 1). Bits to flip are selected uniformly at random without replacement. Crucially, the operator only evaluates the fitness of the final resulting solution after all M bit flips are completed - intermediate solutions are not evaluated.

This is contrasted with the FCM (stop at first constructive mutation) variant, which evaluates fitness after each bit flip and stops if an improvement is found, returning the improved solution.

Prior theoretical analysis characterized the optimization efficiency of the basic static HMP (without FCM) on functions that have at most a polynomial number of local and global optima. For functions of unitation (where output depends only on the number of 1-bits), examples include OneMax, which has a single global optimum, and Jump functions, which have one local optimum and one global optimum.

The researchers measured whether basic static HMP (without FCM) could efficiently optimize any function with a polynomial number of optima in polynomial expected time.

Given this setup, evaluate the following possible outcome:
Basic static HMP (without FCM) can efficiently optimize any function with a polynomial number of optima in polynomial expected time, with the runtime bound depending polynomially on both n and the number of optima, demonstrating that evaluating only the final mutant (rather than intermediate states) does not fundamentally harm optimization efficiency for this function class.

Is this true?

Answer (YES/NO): NO